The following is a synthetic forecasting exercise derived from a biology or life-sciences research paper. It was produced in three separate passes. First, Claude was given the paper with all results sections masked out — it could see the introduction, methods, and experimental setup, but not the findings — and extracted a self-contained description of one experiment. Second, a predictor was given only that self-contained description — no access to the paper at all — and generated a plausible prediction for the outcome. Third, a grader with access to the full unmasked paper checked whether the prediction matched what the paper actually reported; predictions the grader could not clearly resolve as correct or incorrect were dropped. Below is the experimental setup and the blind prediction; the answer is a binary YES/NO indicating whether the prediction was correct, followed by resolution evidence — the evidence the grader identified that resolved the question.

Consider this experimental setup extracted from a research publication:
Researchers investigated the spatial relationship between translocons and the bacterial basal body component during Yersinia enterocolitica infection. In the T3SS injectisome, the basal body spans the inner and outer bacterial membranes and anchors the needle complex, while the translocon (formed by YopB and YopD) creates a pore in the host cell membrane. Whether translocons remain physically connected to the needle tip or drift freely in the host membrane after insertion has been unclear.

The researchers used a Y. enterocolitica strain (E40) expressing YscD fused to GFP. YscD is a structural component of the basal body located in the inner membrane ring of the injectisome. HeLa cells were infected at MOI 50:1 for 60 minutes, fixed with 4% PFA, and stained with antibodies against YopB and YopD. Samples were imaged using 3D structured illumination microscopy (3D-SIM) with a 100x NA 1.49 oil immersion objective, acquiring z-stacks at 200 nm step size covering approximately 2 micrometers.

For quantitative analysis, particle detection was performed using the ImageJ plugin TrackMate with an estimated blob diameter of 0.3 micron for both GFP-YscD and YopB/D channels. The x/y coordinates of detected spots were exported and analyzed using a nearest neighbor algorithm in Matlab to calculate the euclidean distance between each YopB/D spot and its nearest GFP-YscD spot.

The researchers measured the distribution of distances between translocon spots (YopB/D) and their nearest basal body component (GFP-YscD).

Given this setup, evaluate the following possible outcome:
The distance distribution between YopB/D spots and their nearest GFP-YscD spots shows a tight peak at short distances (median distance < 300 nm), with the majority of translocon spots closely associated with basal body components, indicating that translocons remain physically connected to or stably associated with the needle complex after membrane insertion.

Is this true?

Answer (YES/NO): YES